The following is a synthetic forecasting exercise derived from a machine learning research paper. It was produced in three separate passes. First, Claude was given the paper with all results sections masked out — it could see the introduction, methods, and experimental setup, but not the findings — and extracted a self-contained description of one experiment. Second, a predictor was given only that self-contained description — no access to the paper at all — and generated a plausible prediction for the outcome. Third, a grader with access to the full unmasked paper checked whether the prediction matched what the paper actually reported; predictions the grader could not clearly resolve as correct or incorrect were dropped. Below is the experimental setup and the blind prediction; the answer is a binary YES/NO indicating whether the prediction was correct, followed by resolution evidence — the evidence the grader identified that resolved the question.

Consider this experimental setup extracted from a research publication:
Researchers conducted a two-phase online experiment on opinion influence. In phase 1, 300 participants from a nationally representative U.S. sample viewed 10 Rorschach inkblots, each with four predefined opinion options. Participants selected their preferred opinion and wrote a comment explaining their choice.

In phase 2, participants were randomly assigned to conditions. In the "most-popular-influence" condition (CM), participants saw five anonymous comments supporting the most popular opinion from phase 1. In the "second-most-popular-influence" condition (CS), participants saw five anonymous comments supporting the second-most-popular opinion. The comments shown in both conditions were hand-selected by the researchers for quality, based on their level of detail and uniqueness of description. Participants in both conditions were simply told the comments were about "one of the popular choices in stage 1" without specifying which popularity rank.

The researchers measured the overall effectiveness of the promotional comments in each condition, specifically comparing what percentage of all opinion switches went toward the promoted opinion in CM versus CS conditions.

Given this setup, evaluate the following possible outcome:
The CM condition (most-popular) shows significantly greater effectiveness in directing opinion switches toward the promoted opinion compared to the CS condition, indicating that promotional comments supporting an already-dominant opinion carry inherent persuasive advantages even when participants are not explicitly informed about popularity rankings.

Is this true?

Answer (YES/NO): YES